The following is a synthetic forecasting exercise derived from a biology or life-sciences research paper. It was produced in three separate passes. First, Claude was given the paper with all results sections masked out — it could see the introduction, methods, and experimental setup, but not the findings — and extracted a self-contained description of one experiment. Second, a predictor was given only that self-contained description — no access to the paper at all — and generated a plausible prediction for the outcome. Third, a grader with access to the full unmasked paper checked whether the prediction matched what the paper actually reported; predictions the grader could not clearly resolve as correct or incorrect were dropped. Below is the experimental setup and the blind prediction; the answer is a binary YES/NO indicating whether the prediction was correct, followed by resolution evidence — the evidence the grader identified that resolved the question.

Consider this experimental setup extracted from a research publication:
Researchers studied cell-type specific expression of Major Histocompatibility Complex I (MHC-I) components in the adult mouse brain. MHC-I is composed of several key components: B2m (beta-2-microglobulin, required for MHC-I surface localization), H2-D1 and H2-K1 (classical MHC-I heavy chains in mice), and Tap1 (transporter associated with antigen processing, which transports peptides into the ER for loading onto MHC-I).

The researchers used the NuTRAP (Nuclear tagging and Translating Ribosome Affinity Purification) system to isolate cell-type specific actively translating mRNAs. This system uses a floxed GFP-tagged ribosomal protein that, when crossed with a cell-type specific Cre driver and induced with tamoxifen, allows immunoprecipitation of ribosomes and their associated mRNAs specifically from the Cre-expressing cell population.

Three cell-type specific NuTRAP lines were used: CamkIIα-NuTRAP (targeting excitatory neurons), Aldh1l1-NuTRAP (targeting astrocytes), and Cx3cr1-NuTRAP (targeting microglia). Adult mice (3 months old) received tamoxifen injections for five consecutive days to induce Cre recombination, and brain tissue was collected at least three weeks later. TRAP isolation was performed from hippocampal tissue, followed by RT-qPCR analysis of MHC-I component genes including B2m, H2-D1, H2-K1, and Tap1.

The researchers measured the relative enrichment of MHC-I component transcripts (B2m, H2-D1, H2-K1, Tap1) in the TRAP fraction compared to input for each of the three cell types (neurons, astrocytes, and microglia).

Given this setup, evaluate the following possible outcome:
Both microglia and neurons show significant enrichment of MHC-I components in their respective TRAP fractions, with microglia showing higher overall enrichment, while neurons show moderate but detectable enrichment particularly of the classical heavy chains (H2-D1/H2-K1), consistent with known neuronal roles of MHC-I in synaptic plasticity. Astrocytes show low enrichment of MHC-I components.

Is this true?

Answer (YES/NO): NO